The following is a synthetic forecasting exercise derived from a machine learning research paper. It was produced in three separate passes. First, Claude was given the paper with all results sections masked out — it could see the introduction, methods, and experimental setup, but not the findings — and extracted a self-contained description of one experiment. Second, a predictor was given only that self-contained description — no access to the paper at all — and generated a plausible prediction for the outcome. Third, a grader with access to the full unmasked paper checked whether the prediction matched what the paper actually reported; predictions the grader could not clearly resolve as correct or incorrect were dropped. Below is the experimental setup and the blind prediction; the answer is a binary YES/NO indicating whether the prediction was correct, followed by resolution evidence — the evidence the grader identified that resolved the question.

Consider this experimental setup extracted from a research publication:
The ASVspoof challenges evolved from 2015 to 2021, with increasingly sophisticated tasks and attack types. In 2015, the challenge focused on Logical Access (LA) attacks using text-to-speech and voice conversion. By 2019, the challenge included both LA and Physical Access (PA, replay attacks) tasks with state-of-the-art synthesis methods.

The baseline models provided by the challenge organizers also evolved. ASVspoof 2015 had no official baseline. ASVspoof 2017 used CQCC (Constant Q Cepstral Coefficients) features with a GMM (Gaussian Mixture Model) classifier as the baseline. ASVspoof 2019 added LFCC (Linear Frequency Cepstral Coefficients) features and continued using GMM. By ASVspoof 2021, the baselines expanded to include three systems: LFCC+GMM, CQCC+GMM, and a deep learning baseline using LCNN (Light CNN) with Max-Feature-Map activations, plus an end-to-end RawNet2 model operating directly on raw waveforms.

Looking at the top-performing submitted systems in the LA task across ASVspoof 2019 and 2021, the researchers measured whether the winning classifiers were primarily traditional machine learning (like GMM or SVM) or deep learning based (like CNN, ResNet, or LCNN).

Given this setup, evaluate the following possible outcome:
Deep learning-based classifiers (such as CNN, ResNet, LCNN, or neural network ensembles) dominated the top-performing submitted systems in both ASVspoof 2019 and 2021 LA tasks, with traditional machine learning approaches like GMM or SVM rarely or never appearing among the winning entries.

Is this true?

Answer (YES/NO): YES